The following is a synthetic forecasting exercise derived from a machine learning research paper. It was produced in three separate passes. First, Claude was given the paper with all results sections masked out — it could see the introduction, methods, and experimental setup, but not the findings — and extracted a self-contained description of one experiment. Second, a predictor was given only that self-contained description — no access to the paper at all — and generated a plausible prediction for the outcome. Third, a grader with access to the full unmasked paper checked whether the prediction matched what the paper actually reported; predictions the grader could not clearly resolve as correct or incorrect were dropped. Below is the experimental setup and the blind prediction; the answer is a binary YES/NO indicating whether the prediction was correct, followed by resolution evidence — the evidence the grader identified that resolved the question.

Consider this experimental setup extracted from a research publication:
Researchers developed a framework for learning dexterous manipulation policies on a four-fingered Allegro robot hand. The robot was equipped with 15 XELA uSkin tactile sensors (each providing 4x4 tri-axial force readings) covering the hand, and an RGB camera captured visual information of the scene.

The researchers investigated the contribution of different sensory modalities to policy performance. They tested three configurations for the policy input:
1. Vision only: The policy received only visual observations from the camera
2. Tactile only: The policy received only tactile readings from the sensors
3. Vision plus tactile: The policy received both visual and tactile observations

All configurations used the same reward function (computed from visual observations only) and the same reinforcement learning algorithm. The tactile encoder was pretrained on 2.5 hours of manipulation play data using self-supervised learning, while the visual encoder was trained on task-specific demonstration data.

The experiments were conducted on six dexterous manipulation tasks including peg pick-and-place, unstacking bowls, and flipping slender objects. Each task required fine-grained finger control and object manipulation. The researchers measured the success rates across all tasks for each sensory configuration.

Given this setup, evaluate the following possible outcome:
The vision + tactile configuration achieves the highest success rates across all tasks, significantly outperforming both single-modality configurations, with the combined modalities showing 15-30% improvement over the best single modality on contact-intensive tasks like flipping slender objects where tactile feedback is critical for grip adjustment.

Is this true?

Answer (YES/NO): NO